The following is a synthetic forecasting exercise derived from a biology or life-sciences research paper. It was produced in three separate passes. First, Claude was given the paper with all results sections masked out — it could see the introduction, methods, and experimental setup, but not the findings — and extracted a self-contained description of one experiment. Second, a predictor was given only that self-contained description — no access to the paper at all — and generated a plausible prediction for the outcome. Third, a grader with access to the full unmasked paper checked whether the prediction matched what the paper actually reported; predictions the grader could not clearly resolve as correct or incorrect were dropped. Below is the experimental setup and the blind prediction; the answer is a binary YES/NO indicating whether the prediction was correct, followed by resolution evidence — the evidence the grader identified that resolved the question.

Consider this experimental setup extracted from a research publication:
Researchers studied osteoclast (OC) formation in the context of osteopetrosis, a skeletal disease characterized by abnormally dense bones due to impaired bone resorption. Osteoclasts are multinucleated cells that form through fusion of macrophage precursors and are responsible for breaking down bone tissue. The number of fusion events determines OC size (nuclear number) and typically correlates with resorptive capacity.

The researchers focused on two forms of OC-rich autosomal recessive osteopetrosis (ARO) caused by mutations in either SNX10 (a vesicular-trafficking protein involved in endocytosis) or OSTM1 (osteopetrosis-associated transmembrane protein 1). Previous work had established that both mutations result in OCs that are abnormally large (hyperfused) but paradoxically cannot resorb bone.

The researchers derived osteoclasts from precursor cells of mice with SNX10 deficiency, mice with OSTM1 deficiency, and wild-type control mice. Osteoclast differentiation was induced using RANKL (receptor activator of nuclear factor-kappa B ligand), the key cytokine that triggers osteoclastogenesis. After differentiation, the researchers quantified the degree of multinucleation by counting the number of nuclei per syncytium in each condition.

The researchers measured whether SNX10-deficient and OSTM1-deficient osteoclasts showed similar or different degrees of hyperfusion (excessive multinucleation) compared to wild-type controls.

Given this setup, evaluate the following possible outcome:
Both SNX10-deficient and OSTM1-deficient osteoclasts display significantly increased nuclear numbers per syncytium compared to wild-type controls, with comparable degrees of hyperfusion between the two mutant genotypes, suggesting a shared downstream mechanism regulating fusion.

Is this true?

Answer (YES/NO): NO